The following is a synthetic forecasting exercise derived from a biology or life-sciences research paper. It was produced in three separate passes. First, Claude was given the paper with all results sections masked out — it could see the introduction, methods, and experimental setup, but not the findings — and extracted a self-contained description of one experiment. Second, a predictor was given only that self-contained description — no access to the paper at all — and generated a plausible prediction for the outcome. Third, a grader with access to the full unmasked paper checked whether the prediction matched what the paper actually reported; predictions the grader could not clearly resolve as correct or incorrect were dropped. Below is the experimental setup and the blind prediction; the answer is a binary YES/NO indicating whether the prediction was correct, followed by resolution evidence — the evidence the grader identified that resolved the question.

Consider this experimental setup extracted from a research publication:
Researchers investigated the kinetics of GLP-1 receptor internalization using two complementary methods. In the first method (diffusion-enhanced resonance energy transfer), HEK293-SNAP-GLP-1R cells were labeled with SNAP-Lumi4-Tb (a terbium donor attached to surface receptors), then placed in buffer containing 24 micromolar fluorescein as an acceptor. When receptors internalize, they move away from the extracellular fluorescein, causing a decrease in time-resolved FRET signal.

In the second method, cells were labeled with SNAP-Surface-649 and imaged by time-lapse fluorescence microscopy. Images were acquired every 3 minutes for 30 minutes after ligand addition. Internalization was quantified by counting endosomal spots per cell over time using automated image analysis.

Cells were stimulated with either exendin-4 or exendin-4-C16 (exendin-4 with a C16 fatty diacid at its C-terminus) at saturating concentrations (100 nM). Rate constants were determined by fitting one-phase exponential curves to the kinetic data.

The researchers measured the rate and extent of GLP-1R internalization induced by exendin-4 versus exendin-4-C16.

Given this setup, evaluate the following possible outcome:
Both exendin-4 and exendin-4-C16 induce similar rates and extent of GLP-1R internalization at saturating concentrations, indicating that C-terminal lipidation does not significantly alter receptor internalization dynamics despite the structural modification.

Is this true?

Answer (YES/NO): NO